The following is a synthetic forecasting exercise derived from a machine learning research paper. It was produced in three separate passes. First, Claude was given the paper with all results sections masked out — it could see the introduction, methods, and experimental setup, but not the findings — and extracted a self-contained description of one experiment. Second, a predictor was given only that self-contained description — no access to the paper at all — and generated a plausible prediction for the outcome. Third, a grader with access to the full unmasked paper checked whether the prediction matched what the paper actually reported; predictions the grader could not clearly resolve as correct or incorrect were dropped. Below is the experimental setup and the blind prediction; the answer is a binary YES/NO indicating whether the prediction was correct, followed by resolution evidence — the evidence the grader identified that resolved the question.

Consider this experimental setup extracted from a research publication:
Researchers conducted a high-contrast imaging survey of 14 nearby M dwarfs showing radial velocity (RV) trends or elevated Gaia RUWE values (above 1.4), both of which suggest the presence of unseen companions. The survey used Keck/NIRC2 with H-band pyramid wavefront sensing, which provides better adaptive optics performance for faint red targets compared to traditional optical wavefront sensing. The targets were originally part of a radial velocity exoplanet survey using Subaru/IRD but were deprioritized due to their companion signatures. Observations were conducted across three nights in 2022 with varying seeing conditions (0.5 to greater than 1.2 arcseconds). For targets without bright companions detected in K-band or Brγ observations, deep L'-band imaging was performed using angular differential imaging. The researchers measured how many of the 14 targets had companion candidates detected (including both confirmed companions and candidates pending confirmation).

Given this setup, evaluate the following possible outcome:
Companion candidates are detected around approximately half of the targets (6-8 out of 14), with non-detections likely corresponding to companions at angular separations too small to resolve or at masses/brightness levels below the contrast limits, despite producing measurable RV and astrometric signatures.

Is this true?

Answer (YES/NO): NO